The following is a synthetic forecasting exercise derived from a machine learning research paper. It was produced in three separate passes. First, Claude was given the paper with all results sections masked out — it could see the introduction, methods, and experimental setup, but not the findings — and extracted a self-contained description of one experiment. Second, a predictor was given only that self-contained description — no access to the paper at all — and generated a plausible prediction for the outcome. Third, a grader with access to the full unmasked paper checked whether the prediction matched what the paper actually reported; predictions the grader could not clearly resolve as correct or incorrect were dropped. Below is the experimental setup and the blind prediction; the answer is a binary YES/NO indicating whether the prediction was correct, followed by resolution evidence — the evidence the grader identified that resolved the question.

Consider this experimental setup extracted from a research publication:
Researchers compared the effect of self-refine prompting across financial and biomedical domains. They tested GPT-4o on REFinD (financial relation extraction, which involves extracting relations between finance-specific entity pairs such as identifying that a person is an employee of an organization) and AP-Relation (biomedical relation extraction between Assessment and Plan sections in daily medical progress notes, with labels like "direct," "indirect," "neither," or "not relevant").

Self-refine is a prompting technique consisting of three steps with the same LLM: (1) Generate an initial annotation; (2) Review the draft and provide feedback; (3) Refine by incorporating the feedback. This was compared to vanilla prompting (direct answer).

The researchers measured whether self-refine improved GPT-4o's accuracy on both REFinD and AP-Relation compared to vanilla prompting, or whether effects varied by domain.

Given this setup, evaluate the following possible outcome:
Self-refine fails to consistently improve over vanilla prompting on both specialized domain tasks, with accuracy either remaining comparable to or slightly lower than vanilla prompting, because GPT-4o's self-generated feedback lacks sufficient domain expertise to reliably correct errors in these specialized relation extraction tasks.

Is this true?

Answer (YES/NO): NO